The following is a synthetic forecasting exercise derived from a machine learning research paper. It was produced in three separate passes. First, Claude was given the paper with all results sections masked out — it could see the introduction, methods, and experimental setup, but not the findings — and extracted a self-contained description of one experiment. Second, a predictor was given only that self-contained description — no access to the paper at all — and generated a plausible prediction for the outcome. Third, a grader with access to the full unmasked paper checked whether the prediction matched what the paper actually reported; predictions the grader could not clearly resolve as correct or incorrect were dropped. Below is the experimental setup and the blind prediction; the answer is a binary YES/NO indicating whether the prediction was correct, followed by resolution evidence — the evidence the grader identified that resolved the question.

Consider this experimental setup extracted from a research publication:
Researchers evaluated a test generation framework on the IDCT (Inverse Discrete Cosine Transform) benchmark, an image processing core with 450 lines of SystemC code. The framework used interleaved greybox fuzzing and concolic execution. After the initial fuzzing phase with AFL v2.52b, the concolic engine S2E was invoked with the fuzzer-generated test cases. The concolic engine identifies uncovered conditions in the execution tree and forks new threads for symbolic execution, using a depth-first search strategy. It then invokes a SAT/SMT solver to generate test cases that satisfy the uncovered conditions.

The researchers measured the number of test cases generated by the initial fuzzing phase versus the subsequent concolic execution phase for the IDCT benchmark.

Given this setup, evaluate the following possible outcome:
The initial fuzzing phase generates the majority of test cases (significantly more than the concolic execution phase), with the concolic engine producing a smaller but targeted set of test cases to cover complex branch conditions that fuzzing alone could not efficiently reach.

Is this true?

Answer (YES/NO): NO